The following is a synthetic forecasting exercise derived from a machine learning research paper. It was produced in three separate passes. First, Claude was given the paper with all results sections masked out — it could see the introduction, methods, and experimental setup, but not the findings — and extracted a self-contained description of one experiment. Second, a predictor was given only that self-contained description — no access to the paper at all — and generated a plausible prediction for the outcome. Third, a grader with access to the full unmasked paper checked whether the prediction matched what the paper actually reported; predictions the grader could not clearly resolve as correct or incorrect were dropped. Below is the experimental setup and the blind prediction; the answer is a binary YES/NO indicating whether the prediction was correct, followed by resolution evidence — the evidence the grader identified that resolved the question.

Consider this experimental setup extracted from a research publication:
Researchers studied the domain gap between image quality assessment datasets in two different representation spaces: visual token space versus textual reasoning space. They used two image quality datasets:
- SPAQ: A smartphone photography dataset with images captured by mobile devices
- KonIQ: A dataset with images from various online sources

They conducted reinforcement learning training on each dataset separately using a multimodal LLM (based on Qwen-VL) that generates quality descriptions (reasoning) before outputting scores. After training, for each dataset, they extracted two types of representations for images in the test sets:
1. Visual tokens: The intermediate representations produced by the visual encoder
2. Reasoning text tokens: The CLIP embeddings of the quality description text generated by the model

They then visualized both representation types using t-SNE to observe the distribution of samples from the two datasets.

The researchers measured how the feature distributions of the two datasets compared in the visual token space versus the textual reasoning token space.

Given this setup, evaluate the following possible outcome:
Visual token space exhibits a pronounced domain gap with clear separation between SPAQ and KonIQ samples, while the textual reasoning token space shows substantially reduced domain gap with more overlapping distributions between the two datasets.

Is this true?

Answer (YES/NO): YES